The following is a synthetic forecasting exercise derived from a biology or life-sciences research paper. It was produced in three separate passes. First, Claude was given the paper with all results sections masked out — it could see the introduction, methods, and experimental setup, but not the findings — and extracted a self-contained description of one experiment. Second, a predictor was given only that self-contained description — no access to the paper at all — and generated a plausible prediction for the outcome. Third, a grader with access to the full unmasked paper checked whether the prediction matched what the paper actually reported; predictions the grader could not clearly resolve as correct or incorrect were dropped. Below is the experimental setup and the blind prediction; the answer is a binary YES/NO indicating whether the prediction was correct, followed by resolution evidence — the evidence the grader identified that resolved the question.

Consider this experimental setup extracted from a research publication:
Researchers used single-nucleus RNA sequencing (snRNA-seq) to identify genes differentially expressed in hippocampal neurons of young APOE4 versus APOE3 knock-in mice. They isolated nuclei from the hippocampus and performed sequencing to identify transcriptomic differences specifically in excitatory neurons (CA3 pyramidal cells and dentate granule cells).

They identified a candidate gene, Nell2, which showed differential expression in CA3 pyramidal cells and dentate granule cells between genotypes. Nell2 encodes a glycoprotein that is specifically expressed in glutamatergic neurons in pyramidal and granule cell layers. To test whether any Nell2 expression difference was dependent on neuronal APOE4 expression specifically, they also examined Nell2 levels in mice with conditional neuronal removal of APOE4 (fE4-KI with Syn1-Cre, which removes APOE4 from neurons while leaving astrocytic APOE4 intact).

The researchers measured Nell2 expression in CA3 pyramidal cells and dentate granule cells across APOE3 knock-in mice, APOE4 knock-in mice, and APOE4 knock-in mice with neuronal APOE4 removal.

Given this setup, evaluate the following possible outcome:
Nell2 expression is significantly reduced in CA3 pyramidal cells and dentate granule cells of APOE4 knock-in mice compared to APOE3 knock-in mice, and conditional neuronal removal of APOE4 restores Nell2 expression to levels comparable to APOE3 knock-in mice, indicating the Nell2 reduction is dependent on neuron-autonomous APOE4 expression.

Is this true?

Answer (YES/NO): NO